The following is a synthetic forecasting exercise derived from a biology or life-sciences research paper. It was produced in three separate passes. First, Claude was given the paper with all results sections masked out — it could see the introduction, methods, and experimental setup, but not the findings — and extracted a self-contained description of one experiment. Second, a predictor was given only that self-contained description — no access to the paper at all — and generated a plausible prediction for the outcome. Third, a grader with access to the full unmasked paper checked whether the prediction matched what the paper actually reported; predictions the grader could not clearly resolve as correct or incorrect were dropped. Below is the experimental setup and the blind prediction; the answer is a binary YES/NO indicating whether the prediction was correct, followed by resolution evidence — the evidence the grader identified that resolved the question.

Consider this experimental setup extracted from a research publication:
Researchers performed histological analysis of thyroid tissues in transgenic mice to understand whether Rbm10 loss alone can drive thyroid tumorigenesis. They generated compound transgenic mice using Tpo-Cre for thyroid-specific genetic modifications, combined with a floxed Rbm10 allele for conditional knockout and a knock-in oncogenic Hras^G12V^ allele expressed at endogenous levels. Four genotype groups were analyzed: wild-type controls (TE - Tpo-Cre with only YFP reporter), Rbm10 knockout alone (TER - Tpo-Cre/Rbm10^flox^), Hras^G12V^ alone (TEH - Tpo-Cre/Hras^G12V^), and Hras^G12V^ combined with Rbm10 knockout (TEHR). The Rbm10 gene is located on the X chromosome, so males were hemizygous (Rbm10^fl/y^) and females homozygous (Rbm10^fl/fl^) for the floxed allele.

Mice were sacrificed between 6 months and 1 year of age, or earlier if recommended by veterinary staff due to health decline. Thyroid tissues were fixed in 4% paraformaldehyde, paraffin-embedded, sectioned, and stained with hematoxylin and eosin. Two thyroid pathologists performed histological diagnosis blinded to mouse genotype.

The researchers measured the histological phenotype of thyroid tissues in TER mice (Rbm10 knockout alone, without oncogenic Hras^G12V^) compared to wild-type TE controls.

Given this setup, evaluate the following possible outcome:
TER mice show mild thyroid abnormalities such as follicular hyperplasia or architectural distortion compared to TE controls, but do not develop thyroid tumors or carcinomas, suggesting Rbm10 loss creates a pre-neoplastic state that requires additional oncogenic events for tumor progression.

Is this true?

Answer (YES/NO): NO